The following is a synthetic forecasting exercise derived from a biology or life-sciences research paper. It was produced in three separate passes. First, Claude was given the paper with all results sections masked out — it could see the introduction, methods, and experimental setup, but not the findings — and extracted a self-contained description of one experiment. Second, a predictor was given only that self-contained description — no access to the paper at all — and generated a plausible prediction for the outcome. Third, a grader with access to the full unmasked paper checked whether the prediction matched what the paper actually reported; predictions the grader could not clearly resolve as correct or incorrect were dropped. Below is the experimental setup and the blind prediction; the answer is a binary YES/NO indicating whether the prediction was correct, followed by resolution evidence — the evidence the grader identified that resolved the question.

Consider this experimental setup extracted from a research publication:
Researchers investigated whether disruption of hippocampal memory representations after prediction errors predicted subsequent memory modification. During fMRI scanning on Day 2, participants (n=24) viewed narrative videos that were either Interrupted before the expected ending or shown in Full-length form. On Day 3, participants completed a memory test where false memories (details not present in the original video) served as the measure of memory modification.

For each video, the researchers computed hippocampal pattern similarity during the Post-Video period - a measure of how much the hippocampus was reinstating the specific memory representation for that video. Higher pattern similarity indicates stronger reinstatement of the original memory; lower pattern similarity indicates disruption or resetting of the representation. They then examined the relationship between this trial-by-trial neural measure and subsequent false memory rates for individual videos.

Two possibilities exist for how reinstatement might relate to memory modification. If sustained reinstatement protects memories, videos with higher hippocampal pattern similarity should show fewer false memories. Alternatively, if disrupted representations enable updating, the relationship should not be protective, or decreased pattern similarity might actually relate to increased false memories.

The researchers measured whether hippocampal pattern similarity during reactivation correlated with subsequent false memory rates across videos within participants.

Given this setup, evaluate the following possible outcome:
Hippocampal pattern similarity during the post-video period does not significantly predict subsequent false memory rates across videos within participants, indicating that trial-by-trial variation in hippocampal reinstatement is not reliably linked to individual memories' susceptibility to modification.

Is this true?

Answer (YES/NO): NO